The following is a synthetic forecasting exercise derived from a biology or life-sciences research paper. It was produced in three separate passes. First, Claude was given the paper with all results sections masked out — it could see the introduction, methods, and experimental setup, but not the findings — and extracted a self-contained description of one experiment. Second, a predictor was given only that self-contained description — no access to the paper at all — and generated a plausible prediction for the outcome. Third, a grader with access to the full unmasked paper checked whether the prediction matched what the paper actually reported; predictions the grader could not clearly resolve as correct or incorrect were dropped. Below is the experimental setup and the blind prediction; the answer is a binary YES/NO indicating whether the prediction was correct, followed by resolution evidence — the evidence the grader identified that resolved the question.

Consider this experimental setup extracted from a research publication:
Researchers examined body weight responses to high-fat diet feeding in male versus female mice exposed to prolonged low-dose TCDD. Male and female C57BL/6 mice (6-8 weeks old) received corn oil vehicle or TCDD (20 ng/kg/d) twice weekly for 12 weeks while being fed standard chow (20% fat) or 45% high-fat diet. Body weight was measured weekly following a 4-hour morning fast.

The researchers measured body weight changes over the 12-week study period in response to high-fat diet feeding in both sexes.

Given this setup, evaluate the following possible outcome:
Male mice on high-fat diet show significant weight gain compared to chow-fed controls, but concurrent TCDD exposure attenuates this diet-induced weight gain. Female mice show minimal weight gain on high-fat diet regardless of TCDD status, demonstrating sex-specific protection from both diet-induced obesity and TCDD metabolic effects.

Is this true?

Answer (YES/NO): NO